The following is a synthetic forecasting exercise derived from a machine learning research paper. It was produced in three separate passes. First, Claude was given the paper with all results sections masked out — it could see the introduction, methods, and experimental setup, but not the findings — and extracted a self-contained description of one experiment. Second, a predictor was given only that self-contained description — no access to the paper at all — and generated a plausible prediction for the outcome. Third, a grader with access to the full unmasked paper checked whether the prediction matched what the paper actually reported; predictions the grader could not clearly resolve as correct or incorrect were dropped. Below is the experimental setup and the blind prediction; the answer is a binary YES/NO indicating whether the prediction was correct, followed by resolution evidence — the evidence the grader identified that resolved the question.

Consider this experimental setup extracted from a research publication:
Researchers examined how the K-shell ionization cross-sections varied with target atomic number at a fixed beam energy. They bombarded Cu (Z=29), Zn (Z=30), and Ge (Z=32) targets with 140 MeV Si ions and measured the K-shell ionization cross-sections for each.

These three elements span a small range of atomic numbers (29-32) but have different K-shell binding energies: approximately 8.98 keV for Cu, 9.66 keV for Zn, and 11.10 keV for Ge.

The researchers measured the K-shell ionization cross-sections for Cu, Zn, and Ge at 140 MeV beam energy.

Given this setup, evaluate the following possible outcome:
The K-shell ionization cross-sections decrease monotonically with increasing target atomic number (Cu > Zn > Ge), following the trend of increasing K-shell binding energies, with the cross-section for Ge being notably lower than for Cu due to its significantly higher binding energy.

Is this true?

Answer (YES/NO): YES